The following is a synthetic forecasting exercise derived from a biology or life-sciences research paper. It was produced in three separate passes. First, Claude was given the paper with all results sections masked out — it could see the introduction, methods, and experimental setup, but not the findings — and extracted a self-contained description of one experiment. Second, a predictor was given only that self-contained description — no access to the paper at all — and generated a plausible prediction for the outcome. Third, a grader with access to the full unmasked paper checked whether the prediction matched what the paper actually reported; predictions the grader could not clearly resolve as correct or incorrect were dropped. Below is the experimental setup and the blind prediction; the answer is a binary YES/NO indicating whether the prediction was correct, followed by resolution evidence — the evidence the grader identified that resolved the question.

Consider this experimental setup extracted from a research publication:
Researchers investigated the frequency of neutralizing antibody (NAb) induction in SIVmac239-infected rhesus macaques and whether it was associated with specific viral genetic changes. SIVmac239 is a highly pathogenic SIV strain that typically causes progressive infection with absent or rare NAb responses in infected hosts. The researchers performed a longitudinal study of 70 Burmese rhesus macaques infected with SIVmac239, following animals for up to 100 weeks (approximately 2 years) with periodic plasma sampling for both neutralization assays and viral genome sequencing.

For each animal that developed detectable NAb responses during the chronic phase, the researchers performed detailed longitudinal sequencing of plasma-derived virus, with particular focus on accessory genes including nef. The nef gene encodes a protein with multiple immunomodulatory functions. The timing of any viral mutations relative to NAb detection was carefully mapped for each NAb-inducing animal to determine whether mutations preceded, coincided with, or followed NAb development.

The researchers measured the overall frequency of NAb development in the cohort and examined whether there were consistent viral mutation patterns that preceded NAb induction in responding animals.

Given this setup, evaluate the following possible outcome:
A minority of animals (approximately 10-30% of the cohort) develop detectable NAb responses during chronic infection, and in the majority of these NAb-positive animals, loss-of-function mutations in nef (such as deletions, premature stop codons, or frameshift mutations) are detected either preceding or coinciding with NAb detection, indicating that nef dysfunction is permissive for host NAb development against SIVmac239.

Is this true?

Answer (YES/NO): NO